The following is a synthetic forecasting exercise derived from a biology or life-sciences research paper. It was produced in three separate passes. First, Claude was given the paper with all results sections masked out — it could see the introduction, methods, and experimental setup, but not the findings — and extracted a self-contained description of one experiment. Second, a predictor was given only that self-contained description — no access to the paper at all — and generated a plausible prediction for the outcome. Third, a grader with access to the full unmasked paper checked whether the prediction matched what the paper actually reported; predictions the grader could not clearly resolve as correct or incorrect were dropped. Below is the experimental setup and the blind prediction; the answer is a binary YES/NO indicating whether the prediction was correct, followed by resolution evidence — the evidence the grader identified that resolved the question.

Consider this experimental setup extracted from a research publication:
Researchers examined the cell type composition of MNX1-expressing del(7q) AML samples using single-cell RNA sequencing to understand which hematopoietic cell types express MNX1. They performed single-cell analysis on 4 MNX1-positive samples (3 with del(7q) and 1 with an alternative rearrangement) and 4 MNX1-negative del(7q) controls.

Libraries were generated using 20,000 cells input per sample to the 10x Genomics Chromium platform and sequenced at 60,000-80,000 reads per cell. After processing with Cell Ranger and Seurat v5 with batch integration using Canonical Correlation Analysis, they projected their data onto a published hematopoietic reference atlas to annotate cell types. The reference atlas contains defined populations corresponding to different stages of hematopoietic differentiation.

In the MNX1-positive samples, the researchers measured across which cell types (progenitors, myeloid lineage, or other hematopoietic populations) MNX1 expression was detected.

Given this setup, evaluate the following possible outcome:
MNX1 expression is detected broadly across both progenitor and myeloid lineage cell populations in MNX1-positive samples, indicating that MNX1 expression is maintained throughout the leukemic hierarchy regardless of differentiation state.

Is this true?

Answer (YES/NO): YES